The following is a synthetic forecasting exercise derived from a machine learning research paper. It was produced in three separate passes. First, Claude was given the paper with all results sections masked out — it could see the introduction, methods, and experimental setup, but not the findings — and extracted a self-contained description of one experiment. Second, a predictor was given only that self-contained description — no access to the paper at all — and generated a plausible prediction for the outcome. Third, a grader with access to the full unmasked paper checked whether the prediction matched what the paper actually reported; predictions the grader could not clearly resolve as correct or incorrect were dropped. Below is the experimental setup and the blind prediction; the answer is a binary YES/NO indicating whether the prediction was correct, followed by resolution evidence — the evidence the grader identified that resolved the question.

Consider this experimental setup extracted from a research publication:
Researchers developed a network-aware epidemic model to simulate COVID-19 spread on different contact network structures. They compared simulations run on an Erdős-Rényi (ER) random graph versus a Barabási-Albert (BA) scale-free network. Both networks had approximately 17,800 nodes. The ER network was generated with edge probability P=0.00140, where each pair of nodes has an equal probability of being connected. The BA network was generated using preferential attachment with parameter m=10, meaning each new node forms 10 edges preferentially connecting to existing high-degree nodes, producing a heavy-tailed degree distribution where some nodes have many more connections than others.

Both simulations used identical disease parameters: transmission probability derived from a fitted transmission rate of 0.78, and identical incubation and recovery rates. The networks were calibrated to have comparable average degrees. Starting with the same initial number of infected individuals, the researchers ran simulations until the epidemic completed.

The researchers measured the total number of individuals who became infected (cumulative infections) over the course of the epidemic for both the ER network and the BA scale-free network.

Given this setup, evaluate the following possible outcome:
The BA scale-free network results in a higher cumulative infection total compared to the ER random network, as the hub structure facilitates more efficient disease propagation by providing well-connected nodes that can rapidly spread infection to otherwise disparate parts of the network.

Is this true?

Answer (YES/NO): NO